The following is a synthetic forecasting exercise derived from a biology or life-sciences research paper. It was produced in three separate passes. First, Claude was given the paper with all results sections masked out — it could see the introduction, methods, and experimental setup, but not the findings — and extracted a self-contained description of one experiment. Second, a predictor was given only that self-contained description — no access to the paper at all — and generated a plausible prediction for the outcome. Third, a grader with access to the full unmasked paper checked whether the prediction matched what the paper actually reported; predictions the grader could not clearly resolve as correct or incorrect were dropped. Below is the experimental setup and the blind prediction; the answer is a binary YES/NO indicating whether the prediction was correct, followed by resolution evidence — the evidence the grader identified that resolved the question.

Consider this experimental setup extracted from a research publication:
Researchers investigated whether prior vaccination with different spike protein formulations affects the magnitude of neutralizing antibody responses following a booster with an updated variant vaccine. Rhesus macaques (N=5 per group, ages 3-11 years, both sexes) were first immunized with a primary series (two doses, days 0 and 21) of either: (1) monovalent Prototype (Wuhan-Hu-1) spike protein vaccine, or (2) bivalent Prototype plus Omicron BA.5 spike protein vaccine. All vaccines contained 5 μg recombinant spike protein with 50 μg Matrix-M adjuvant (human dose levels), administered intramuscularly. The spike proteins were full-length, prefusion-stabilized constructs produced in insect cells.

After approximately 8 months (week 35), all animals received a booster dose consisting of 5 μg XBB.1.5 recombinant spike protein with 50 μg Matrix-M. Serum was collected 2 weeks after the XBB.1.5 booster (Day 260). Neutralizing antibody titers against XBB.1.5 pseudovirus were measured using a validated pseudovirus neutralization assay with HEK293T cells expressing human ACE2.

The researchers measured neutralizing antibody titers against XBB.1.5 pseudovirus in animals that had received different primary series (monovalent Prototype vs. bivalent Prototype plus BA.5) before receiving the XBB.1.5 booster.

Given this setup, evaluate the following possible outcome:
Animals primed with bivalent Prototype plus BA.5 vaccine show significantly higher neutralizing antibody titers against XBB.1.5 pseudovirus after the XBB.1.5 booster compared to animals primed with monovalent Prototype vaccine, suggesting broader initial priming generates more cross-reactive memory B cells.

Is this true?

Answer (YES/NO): NO